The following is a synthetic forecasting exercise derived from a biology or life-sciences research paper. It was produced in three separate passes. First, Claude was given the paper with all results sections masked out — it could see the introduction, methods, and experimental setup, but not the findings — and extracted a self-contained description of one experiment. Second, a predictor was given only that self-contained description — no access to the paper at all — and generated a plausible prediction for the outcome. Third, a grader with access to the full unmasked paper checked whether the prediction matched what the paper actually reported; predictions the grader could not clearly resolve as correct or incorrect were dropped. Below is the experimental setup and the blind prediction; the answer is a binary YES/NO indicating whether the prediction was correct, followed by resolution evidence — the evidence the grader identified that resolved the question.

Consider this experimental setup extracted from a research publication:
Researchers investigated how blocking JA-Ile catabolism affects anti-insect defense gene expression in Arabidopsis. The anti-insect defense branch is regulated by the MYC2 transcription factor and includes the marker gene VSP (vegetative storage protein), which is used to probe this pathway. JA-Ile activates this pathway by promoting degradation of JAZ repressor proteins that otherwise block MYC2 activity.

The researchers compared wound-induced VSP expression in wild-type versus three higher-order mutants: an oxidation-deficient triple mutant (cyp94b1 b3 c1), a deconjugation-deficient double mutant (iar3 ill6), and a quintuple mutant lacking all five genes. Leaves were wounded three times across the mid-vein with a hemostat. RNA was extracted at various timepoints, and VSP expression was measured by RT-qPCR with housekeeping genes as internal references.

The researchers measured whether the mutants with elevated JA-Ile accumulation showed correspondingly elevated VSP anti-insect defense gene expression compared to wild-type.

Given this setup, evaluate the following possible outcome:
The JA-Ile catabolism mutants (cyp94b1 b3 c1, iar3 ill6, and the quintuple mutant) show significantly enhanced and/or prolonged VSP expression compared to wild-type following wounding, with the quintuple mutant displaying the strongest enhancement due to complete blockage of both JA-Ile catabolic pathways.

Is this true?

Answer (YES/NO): NO